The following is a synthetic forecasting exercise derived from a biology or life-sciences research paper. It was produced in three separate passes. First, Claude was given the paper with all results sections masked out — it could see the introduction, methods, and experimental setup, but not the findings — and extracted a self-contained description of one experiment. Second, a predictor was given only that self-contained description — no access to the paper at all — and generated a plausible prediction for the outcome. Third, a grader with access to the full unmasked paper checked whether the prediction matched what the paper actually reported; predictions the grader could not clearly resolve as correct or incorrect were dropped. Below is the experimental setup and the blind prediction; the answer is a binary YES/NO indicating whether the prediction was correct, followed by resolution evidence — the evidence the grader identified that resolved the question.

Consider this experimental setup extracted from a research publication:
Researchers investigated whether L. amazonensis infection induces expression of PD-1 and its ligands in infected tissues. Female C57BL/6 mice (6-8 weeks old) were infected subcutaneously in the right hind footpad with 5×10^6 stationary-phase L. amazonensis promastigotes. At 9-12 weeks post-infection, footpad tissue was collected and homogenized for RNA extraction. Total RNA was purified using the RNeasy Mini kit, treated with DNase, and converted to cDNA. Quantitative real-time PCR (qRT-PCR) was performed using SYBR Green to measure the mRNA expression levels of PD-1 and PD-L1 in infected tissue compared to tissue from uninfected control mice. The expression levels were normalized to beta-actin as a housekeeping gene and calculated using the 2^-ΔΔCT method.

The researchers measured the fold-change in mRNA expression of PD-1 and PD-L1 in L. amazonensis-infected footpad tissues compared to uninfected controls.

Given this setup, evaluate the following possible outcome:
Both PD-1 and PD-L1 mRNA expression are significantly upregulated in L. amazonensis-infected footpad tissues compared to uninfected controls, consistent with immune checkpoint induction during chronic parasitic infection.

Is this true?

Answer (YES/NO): YES